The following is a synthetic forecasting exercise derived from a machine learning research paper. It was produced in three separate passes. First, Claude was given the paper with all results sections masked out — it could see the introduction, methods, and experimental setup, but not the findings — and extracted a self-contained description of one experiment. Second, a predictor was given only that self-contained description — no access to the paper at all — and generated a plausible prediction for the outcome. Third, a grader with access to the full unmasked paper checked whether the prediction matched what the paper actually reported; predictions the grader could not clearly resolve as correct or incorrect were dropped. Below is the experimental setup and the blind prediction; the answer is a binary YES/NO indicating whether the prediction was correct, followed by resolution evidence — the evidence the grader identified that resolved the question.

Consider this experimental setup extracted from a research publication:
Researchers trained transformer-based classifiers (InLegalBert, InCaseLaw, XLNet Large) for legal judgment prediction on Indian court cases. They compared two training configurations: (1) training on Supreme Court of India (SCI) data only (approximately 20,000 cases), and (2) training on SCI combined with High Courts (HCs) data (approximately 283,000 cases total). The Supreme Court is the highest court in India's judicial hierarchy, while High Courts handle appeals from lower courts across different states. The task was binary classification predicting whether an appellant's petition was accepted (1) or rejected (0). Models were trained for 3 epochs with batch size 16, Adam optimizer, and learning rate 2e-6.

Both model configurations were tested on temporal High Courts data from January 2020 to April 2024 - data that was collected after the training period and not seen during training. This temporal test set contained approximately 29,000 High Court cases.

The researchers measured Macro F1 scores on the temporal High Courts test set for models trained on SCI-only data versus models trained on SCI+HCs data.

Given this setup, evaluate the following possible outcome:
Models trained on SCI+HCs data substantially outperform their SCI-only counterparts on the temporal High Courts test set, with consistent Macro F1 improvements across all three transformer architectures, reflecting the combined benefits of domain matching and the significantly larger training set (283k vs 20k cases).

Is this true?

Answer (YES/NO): NO